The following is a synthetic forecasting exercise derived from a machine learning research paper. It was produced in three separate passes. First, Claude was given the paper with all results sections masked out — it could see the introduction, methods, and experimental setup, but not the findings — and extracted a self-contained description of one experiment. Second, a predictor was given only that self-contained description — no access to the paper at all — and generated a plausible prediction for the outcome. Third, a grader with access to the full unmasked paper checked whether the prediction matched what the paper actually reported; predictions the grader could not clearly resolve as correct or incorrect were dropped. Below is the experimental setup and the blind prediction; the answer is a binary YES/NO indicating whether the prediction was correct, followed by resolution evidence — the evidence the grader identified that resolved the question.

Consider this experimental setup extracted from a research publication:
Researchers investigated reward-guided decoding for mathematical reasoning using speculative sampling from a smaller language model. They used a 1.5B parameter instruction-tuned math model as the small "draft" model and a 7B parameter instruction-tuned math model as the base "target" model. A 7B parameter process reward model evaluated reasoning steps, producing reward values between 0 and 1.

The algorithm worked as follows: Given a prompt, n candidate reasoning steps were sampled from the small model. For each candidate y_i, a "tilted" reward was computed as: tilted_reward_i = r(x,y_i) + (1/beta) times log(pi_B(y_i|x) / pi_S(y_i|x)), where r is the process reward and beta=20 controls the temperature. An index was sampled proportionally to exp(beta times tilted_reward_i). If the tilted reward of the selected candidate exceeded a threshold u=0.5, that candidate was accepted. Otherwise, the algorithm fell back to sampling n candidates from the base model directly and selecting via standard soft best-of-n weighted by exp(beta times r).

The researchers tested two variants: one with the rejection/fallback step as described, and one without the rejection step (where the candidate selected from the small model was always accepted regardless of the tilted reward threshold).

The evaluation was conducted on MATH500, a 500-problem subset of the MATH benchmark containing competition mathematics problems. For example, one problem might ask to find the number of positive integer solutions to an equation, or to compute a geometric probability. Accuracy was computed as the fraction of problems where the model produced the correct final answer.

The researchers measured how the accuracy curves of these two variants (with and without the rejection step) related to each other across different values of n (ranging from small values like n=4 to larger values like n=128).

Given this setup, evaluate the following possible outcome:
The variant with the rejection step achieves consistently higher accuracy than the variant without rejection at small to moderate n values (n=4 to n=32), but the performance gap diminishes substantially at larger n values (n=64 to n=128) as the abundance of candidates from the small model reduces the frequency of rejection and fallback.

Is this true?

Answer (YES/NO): YES